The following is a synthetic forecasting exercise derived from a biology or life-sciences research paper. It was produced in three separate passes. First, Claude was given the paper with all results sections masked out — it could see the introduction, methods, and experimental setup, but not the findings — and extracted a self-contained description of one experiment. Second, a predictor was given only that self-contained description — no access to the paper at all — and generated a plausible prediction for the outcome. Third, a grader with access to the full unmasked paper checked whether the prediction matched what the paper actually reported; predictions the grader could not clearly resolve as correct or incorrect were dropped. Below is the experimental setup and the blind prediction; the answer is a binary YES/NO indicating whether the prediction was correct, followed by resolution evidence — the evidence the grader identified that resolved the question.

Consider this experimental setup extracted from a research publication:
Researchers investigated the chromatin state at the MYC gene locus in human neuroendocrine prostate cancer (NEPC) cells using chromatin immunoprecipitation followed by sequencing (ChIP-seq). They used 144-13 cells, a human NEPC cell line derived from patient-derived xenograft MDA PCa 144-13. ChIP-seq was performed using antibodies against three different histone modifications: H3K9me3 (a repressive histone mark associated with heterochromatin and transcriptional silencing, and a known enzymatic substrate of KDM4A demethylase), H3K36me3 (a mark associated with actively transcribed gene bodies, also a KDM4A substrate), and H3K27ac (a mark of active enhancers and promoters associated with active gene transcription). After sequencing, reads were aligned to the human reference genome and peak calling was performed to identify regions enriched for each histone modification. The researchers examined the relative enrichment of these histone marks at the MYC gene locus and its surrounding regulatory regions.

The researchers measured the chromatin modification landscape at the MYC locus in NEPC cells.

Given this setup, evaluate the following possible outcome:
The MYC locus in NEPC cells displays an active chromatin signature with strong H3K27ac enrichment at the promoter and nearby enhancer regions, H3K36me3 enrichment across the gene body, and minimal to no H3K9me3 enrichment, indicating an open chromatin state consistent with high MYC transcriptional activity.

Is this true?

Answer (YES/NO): YES